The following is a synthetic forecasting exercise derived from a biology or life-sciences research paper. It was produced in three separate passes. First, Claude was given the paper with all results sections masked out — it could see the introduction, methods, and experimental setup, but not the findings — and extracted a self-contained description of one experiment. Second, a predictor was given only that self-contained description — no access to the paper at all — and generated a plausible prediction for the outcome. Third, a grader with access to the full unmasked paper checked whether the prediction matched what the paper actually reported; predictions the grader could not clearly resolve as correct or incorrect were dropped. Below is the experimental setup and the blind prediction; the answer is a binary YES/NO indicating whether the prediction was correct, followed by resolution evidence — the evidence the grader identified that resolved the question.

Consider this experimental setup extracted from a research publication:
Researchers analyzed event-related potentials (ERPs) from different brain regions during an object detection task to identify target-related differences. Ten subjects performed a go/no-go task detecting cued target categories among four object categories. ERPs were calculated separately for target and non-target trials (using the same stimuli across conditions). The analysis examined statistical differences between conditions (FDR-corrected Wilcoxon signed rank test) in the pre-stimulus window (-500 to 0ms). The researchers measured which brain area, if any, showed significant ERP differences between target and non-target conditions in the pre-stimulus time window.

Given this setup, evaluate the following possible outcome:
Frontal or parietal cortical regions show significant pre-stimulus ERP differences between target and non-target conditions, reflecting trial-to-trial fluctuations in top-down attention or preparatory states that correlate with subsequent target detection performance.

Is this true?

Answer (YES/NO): NO